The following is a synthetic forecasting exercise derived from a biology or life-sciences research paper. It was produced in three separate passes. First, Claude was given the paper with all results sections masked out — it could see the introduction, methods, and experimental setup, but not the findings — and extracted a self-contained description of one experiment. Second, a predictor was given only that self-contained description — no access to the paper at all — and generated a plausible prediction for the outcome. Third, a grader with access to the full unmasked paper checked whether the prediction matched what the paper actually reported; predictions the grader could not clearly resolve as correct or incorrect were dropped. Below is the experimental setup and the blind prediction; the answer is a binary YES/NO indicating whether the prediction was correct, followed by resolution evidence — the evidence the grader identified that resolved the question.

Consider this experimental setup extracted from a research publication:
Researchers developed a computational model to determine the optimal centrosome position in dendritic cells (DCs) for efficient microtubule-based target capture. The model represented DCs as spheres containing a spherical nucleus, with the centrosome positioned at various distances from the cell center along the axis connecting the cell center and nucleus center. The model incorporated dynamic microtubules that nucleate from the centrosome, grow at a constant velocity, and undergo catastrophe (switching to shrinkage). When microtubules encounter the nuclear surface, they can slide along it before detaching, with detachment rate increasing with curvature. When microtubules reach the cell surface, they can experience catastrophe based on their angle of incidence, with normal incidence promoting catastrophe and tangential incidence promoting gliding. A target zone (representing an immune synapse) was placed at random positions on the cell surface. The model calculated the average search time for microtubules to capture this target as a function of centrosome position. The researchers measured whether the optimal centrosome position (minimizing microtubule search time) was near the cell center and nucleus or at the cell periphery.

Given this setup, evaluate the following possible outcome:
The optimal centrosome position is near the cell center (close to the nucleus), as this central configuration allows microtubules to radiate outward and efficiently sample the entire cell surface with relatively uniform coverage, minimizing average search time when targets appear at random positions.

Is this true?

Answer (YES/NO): YES